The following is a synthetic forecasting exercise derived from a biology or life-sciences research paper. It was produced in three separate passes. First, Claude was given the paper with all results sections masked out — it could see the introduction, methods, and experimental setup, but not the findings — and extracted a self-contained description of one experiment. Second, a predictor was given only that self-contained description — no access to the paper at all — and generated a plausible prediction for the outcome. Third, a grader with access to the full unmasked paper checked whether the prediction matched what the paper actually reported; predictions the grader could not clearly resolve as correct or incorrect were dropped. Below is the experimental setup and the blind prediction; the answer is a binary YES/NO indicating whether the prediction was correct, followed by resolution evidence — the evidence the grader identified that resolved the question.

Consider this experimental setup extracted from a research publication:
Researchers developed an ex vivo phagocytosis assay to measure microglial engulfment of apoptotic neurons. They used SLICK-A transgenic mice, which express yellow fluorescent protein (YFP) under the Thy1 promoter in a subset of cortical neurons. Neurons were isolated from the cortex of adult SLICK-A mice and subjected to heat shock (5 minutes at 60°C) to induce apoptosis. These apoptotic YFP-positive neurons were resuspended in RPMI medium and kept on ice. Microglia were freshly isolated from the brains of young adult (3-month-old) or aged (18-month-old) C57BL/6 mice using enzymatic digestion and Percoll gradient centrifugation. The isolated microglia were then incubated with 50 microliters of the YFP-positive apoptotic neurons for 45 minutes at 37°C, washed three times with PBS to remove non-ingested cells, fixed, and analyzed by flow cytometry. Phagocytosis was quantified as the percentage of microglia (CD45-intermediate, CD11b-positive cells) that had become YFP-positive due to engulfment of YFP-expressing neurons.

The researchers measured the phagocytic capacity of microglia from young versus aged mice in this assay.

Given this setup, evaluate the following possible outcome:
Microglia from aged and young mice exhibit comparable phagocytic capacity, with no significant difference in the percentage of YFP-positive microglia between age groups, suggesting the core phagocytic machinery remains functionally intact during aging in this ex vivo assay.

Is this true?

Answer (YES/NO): NO